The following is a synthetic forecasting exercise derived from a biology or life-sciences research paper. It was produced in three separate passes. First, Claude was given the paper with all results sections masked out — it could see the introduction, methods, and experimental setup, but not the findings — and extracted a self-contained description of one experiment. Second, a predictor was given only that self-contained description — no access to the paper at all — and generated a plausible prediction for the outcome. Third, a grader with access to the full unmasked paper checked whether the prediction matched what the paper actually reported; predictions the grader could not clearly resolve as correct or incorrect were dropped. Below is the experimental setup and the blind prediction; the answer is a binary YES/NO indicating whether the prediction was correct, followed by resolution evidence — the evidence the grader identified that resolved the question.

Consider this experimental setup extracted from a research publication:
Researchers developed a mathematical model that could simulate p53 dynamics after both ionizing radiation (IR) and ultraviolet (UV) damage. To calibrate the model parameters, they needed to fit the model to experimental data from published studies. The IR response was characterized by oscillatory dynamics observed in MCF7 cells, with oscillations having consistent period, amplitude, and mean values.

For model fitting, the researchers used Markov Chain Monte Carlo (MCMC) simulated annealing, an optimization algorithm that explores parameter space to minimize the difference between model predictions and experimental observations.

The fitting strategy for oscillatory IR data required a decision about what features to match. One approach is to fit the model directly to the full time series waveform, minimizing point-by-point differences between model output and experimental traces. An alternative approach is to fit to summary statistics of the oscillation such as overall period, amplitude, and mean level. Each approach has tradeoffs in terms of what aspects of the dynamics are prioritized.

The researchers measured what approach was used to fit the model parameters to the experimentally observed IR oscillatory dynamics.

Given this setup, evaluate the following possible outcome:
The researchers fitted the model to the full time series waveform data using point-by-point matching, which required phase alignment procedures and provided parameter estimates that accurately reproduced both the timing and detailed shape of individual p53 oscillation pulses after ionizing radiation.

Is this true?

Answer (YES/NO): NO